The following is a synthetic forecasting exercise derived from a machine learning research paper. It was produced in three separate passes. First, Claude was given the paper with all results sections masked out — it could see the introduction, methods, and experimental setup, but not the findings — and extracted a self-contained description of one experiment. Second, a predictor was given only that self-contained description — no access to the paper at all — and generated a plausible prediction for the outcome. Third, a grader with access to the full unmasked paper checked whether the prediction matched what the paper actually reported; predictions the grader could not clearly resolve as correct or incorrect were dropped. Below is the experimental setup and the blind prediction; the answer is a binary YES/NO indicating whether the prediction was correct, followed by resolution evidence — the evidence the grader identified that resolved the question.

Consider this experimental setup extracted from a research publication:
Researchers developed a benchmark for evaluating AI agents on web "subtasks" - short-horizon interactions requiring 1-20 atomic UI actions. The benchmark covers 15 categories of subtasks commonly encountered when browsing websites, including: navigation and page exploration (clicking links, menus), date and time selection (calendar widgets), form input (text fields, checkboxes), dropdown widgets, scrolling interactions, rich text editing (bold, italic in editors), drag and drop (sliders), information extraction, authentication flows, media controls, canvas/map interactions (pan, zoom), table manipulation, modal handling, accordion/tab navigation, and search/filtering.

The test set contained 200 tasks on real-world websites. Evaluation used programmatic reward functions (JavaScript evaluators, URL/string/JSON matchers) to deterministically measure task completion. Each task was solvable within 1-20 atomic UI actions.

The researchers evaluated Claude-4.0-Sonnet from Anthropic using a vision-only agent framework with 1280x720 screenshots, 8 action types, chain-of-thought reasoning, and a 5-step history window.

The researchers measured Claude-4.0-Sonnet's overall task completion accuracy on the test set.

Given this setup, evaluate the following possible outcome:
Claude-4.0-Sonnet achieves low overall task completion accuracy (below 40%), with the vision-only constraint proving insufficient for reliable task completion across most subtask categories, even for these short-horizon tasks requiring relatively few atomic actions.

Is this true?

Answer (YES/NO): NO